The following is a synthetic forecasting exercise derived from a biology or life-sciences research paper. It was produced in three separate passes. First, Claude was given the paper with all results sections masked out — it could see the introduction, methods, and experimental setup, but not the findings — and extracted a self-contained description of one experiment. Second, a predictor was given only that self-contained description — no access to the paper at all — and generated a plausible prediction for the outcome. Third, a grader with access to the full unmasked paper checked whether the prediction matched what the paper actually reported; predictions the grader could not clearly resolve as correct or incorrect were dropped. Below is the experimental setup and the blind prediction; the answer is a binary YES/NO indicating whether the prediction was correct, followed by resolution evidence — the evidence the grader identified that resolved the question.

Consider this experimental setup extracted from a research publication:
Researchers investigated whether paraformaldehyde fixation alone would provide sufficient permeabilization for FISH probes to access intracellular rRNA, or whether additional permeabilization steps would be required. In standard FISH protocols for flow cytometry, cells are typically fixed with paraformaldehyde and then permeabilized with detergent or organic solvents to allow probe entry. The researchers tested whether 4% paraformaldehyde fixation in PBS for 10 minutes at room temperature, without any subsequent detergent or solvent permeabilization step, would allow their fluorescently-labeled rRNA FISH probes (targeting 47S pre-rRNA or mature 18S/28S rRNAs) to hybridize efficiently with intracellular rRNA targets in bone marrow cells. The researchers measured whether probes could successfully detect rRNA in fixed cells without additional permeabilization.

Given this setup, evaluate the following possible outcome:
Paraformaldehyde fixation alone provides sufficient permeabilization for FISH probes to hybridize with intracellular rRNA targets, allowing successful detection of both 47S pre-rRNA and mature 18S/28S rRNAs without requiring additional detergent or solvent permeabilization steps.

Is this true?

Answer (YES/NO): YES